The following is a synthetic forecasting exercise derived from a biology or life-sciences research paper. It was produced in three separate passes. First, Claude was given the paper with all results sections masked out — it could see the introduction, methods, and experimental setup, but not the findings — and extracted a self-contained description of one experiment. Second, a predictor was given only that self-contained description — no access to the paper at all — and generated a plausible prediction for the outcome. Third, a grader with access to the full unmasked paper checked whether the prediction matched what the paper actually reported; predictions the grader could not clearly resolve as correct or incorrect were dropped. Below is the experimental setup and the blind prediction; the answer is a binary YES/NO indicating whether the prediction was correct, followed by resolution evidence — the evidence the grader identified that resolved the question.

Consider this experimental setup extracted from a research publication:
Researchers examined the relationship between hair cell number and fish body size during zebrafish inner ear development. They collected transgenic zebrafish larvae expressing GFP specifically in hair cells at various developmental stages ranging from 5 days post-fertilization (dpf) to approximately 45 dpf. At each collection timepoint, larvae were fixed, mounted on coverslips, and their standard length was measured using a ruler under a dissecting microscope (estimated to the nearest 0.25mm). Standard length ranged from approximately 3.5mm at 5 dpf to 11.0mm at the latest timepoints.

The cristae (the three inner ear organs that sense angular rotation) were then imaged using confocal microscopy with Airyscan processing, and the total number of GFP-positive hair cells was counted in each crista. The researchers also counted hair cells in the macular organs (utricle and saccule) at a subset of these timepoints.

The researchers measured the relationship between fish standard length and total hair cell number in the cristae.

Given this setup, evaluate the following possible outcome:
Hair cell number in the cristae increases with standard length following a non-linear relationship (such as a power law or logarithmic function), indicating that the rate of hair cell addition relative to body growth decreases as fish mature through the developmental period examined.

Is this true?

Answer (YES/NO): NO